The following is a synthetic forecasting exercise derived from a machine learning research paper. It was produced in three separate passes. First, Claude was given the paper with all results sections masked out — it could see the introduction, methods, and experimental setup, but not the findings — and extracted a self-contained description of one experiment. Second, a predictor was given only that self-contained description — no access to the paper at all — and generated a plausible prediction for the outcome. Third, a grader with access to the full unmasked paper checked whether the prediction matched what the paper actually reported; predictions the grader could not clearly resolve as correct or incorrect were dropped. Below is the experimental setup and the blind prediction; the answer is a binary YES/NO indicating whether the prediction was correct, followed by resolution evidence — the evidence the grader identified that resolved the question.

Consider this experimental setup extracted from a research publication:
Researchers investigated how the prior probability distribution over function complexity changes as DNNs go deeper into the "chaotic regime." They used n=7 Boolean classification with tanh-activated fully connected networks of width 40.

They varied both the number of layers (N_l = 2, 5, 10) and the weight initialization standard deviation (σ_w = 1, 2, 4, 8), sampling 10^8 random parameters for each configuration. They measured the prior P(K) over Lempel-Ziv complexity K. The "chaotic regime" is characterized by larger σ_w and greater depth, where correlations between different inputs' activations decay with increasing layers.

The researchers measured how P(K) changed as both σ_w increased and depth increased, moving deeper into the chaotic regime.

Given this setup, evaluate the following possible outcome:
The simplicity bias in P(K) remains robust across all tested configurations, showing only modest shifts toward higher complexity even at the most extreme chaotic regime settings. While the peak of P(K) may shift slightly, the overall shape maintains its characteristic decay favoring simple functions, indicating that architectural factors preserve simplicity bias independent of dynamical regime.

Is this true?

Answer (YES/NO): NO